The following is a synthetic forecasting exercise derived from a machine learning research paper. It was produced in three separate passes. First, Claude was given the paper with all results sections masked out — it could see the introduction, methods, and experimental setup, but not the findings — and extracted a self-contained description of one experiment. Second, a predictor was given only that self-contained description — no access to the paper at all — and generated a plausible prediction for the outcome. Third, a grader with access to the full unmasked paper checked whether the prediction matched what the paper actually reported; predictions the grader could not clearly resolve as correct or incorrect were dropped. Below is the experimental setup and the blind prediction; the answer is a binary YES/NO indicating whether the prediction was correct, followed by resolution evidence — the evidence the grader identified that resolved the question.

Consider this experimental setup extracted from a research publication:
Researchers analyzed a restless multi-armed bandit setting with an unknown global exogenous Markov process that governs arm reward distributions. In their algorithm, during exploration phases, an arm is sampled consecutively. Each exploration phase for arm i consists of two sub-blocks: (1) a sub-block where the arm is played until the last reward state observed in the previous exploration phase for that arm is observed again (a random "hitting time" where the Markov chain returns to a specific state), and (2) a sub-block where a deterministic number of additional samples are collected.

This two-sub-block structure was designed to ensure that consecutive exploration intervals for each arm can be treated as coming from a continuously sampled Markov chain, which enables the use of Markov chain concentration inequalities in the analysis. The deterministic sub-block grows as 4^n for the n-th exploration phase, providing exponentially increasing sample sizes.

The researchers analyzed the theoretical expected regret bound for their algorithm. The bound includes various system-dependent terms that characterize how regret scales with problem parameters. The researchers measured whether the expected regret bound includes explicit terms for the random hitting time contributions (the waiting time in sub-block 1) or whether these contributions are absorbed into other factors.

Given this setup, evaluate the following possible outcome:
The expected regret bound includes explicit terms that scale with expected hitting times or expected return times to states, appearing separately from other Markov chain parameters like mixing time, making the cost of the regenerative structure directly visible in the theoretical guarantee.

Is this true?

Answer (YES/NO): YES